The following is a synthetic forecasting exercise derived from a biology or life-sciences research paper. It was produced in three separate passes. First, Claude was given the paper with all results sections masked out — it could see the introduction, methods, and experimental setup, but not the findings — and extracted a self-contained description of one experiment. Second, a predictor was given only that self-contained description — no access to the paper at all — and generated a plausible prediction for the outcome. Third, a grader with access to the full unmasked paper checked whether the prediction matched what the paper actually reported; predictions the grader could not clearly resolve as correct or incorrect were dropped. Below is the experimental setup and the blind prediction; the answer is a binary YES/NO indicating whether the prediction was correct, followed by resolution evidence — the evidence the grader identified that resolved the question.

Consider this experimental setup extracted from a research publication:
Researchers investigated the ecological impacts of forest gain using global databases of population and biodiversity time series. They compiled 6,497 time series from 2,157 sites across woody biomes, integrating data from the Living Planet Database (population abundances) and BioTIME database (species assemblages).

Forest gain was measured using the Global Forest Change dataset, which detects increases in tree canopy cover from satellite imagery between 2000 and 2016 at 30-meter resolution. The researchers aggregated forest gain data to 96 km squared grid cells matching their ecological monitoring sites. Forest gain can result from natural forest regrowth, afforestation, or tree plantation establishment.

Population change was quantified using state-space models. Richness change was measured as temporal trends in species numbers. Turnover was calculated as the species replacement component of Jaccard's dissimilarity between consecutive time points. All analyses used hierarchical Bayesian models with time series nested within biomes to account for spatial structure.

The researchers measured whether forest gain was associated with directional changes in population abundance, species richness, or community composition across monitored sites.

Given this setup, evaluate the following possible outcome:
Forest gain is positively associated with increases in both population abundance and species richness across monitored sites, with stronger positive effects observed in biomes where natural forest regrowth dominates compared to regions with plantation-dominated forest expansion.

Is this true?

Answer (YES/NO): NO